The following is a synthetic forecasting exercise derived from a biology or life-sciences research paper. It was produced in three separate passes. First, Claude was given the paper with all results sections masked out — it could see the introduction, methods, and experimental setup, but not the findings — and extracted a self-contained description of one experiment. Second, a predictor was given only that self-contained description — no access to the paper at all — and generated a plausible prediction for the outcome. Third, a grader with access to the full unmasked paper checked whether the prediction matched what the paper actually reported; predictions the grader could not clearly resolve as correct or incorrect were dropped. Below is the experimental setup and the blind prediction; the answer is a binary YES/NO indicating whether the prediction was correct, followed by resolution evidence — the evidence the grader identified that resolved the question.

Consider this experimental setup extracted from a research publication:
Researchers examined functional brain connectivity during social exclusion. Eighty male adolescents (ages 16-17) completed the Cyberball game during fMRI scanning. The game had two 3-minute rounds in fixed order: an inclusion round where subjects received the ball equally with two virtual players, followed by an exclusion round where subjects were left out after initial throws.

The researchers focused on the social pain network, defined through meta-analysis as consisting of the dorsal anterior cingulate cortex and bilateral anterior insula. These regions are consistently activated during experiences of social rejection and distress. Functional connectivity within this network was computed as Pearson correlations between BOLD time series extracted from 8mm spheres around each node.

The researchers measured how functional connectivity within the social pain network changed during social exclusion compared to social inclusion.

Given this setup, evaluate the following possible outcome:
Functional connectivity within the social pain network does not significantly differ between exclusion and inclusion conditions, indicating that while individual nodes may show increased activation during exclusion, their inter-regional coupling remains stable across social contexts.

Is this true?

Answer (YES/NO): YES